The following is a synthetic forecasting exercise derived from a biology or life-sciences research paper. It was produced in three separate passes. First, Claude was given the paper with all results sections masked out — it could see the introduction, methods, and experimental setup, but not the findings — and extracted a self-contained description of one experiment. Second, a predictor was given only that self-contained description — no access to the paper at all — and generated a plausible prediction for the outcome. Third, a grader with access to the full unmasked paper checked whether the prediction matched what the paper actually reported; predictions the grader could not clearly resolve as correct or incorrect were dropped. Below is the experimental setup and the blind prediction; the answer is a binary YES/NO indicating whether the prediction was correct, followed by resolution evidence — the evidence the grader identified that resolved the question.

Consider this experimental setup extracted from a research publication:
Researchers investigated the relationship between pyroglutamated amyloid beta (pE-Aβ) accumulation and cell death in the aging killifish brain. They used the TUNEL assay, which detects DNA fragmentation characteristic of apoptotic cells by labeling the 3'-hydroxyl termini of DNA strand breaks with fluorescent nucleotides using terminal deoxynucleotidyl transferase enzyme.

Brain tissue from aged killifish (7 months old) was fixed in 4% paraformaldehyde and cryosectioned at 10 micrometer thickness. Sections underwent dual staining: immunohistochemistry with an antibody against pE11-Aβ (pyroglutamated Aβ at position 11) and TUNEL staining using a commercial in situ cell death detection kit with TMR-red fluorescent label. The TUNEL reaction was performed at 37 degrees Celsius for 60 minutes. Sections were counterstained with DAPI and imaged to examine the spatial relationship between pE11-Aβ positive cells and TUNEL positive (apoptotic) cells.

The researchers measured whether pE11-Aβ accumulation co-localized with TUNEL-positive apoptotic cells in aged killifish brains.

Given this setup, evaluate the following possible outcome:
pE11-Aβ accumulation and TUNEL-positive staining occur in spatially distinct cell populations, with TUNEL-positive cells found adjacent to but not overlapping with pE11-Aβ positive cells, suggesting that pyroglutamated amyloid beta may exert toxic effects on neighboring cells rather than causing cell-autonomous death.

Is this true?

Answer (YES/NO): NO